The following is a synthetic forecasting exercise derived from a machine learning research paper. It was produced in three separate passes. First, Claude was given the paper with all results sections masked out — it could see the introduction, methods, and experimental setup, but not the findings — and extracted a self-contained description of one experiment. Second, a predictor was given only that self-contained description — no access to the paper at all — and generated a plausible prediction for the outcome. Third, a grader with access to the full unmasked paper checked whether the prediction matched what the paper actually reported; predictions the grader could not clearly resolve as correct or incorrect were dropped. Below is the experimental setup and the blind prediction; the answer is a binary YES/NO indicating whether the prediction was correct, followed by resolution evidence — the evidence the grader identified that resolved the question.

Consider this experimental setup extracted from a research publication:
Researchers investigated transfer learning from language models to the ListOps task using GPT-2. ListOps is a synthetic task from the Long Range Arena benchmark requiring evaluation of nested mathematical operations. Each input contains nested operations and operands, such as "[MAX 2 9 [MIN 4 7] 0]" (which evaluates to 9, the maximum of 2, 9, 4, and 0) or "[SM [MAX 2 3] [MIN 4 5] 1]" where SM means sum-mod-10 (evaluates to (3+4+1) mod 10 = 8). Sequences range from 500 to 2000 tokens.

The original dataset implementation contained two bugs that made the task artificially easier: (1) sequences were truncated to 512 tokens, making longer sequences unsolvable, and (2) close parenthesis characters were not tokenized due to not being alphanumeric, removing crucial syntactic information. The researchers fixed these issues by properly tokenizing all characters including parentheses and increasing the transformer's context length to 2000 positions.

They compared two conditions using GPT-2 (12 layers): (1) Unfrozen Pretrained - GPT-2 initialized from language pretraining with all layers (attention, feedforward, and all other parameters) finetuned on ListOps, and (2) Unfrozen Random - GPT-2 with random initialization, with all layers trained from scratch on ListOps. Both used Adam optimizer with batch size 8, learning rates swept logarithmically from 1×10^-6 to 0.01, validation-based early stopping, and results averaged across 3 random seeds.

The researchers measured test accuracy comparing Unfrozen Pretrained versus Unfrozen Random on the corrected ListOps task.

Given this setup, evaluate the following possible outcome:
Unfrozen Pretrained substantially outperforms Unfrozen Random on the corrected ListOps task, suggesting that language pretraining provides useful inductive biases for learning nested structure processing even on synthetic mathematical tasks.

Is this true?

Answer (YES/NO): NO